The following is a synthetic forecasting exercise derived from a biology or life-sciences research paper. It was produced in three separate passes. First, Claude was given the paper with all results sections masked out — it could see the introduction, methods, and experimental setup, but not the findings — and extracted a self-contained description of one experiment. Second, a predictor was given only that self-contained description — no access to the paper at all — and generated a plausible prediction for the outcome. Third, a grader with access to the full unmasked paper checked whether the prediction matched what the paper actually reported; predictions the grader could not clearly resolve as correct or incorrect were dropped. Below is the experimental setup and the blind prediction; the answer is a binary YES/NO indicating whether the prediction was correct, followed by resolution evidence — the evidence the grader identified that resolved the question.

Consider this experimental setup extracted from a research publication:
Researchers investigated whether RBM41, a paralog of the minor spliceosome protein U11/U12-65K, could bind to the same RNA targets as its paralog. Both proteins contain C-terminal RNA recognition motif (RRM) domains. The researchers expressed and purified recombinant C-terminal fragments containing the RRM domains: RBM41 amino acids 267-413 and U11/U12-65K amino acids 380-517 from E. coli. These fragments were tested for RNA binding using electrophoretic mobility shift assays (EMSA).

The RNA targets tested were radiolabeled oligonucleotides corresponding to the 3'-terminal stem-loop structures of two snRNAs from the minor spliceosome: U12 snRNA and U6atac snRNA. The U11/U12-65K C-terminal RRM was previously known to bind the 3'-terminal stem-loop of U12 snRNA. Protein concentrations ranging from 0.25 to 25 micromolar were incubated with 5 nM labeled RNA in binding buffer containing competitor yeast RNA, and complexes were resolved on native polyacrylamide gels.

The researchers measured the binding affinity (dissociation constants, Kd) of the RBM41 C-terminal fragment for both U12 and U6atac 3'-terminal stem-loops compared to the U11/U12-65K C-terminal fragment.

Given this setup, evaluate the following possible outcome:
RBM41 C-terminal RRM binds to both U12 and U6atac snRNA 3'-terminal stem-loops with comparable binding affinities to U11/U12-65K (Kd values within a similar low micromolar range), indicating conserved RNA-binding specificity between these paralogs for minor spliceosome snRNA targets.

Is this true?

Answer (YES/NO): YES